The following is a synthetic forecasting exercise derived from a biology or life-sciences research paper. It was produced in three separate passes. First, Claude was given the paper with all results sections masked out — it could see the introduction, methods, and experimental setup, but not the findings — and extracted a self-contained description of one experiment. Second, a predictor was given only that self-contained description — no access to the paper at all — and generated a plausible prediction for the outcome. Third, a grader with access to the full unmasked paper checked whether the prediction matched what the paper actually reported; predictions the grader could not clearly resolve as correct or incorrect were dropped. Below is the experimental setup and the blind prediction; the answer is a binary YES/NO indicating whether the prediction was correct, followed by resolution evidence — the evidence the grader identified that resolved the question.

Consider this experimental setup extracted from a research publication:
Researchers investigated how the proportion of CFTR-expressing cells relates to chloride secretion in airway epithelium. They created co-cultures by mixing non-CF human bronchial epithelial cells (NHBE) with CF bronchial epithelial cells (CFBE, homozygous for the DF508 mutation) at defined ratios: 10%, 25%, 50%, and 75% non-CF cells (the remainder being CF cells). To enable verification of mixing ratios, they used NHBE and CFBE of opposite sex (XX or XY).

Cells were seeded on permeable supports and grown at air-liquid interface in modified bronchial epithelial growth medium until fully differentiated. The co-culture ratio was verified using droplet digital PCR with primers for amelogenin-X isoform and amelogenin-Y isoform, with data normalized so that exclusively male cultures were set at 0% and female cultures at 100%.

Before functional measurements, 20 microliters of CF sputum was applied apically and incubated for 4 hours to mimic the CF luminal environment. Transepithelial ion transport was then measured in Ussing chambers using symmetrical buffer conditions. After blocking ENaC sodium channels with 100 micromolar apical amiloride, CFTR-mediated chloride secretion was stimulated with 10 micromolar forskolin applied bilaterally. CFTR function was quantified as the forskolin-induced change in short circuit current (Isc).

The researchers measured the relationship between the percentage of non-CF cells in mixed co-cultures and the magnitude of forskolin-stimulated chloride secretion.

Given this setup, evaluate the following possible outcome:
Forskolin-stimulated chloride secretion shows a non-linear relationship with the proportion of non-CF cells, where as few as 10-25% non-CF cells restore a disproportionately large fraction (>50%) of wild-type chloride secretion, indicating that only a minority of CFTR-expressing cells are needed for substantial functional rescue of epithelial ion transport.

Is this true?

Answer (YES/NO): NO